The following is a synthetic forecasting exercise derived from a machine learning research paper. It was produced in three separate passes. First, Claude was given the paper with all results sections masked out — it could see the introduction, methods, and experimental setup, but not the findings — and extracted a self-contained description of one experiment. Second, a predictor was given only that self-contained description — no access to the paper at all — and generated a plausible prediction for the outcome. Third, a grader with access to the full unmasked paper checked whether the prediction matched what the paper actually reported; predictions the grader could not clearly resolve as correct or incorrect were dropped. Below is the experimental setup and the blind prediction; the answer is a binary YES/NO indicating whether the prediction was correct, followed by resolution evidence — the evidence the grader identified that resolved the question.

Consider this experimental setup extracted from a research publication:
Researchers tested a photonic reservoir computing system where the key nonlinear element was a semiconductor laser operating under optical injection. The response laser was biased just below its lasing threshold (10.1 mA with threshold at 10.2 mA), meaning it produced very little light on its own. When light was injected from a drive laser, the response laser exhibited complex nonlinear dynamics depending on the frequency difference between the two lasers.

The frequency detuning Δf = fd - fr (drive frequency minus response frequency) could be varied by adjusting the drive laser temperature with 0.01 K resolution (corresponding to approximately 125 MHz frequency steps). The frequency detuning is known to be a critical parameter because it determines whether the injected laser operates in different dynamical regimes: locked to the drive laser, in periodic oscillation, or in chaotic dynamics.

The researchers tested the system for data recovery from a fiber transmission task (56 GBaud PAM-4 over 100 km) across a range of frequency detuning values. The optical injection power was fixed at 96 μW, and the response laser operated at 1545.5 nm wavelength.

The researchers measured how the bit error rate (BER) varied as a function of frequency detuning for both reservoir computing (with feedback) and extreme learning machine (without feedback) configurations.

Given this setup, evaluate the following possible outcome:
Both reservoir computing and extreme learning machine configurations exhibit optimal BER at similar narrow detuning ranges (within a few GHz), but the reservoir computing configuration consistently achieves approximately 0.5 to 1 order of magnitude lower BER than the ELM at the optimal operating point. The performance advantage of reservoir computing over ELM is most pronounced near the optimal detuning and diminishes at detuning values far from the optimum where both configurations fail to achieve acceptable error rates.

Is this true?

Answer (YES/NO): NO